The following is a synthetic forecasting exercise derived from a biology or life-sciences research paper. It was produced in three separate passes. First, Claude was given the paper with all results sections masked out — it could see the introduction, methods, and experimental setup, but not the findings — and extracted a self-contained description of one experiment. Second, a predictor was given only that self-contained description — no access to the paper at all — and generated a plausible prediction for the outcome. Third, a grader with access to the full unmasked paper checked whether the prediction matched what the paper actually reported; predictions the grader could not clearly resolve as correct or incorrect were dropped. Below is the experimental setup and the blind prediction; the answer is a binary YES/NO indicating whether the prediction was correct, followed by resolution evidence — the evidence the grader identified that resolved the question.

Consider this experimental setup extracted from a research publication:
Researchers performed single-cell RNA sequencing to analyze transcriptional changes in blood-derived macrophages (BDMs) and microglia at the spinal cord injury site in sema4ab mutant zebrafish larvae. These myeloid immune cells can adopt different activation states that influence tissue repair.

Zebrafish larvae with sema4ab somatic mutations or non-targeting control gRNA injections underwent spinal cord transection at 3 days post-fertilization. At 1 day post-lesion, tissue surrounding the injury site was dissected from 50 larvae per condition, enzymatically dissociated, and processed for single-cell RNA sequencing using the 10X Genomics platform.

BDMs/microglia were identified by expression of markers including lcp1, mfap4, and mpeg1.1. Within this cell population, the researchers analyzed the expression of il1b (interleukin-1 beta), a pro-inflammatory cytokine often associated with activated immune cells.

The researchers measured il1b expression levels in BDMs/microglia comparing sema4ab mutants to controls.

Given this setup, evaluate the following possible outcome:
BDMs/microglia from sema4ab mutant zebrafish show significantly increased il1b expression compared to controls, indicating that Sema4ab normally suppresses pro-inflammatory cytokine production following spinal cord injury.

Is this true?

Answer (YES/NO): NO